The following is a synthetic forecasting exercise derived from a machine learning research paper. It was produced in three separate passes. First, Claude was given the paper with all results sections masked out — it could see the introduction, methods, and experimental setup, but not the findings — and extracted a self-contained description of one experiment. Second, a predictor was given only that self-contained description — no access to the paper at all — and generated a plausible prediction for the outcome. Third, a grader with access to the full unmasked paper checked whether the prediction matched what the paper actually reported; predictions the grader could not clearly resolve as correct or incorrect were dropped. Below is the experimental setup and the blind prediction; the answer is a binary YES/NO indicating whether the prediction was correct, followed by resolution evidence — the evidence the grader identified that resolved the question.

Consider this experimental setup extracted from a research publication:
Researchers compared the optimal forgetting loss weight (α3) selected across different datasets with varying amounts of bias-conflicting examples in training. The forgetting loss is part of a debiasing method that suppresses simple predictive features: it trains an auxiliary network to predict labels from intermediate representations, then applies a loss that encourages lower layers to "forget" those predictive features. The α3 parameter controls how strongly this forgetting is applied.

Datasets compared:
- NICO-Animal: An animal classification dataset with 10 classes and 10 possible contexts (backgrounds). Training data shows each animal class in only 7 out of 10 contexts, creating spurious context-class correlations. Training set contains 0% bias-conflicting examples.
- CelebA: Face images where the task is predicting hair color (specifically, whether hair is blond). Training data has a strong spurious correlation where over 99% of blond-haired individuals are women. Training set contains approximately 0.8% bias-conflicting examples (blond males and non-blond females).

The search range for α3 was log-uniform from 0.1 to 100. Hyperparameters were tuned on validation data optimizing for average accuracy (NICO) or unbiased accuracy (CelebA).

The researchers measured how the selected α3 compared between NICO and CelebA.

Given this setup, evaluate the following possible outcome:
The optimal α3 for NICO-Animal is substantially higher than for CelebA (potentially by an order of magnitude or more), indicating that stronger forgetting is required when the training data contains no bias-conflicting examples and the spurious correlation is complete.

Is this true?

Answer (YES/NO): YES